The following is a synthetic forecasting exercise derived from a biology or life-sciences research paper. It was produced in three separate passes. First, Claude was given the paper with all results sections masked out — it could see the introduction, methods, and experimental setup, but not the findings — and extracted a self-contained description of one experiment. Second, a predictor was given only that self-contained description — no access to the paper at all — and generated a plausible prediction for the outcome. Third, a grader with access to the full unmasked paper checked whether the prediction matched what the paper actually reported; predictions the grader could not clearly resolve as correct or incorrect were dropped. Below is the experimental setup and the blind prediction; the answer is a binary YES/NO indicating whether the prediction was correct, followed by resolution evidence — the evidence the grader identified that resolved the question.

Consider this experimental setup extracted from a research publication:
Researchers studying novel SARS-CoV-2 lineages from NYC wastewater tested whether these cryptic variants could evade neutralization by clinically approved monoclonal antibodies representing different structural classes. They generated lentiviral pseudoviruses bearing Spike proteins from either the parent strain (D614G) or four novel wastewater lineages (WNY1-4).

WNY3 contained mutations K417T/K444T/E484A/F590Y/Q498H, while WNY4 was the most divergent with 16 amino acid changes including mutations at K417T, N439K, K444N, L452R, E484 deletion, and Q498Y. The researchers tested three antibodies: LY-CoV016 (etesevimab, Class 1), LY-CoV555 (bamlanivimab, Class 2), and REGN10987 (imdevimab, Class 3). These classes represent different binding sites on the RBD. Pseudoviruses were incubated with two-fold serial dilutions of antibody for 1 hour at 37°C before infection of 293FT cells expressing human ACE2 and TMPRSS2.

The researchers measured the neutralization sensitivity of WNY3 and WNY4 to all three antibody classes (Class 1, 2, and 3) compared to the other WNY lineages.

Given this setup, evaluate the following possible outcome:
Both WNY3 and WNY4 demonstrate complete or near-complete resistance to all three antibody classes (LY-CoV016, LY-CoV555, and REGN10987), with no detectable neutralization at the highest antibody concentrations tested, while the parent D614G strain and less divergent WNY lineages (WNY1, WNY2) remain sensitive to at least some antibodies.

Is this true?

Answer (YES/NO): YES